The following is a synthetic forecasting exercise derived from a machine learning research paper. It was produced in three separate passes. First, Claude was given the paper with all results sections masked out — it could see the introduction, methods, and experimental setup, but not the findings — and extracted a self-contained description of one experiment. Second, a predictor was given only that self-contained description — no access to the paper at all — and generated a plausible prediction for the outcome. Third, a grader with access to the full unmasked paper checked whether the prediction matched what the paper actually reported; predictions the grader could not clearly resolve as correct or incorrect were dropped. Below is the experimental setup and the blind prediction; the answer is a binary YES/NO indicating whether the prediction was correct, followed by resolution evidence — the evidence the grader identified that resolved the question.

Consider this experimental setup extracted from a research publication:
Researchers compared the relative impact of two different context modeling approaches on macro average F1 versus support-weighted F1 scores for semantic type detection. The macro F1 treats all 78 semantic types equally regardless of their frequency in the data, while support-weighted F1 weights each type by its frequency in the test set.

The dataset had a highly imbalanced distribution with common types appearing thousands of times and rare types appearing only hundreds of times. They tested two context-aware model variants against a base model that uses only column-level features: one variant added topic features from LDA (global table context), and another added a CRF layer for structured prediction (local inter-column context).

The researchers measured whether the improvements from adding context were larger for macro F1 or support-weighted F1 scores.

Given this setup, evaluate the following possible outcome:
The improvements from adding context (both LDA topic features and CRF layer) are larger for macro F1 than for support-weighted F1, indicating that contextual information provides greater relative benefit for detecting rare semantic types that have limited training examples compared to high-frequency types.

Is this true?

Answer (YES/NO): YES